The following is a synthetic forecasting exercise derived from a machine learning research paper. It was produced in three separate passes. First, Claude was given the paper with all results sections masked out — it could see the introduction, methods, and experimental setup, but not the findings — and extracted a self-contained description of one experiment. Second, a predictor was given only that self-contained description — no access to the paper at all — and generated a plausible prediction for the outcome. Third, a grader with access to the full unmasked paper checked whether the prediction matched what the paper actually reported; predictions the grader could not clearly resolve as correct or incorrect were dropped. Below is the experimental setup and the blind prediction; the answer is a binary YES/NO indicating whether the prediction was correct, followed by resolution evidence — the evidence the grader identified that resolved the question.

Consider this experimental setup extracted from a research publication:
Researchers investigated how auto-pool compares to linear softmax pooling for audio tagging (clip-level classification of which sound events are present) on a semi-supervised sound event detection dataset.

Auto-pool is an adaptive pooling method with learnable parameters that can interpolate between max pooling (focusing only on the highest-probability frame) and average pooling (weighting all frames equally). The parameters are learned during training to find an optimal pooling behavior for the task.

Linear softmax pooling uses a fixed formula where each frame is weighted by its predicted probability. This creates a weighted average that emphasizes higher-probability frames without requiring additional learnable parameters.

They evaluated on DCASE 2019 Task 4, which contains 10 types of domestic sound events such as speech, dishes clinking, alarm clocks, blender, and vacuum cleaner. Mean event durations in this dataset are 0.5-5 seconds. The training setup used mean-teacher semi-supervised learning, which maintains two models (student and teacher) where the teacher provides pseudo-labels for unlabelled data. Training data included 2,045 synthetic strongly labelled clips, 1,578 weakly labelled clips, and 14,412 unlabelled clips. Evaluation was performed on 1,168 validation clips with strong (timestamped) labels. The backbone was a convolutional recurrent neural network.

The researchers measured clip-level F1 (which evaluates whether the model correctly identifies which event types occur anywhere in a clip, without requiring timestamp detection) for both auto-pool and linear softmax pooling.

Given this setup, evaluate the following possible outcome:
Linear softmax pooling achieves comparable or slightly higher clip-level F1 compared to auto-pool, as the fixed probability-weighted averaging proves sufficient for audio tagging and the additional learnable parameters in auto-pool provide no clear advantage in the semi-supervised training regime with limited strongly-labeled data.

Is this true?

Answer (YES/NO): YES